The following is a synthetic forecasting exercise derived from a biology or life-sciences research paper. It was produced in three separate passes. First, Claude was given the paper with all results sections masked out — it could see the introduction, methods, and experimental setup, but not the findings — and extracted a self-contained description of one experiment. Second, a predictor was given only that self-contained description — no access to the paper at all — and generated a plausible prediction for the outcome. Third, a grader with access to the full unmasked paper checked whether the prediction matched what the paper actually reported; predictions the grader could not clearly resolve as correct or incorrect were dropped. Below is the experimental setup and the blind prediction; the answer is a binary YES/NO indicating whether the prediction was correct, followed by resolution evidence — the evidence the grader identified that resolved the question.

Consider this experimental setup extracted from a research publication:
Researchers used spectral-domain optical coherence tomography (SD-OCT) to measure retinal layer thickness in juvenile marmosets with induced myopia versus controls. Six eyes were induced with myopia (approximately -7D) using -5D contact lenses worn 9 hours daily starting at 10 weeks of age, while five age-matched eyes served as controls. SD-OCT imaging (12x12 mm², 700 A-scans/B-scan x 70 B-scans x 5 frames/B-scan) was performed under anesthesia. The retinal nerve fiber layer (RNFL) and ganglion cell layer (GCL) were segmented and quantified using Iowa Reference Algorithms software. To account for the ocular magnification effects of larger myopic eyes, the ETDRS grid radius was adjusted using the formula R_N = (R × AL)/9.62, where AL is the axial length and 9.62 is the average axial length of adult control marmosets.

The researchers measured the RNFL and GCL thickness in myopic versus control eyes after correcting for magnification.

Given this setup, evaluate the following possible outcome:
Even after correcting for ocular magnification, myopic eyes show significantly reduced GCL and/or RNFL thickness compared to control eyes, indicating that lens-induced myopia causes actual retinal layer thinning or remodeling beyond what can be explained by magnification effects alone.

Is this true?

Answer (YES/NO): YES